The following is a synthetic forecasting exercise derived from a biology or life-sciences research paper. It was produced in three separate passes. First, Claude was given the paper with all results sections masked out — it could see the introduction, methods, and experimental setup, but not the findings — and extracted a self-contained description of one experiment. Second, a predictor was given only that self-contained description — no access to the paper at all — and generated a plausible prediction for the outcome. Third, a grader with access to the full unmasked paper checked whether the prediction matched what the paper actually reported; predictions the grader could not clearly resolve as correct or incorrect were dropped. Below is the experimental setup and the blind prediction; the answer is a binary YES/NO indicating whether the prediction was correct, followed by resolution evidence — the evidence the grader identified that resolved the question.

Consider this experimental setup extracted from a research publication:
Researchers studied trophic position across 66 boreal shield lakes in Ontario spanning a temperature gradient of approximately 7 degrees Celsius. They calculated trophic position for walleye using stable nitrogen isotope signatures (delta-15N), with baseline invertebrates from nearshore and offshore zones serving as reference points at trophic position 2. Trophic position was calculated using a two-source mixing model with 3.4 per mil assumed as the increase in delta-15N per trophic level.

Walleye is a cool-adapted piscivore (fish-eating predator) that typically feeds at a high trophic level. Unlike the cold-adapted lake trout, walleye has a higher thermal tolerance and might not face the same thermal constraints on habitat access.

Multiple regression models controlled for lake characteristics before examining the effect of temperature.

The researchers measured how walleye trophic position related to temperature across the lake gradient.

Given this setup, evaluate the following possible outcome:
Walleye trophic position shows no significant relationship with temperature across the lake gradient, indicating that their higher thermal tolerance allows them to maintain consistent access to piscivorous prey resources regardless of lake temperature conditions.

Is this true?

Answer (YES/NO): YES